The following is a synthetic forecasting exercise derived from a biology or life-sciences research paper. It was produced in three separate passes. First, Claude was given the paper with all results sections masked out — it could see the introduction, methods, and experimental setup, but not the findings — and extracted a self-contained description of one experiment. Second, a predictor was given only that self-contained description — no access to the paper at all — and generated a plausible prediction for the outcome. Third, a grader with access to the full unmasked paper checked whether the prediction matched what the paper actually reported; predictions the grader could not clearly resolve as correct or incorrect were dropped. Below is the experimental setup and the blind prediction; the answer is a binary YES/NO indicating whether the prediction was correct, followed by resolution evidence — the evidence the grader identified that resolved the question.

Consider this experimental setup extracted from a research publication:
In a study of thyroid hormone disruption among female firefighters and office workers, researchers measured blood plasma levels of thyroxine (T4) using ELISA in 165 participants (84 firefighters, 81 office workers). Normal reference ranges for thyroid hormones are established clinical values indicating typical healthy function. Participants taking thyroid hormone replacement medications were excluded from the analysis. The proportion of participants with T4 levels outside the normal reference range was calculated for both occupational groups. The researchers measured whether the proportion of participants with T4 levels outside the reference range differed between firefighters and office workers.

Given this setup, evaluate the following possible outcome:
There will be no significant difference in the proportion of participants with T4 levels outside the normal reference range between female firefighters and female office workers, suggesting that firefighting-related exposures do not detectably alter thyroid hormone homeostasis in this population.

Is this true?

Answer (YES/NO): NO